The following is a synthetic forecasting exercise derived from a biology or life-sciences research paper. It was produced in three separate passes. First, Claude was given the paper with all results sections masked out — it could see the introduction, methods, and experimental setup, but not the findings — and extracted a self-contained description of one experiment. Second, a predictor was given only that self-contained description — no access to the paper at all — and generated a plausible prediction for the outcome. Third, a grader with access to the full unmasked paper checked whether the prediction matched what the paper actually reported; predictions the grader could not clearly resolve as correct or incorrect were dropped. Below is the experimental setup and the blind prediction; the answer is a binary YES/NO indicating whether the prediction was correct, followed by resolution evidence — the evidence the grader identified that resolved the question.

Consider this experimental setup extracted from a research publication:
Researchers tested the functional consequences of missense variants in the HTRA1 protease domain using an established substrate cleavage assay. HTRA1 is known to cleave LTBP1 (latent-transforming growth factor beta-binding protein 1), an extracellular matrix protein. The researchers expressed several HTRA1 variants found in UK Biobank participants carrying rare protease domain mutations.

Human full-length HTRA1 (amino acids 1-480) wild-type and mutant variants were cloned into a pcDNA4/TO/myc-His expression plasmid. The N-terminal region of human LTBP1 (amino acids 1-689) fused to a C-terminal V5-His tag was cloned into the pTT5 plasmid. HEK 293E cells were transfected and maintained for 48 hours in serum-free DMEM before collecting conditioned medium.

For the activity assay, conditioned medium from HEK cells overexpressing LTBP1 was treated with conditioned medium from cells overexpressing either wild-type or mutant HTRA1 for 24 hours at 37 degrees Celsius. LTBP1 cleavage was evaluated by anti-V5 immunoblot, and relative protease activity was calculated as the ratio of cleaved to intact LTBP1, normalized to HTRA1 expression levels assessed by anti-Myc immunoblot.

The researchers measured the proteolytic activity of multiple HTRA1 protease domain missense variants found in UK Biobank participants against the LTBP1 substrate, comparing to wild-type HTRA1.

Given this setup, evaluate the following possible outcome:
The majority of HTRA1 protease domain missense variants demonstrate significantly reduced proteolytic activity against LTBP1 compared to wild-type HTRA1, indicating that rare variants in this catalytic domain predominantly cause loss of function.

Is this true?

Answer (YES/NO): YES